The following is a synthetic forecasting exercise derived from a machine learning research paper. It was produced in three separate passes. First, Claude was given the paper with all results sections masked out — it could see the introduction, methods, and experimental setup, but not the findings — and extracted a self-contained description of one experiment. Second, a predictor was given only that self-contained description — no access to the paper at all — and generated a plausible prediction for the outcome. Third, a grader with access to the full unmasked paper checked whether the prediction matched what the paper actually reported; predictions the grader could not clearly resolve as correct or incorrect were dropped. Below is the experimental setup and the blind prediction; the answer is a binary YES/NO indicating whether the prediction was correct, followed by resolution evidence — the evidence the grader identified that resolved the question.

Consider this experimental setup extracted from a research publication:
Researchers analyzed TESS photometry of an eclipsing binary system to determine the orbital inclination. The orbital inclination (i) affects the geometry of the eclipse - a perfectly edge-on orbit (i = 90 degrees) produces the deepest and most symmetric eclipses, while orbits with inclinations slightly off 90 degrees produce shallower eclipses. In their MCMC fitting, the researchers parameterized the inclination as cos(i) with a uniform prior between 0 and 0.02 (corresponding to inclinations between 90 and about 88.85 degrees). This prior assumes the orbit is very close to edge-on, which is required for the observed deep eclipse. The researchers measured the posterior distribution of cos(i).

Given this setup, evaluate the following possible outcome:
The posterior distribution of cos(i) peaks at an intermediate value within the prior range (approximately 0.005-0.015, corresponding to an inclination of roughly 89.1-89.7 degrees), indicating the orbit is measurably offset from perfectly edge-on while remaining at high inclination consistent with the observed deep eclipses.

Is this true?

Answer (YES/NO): NO